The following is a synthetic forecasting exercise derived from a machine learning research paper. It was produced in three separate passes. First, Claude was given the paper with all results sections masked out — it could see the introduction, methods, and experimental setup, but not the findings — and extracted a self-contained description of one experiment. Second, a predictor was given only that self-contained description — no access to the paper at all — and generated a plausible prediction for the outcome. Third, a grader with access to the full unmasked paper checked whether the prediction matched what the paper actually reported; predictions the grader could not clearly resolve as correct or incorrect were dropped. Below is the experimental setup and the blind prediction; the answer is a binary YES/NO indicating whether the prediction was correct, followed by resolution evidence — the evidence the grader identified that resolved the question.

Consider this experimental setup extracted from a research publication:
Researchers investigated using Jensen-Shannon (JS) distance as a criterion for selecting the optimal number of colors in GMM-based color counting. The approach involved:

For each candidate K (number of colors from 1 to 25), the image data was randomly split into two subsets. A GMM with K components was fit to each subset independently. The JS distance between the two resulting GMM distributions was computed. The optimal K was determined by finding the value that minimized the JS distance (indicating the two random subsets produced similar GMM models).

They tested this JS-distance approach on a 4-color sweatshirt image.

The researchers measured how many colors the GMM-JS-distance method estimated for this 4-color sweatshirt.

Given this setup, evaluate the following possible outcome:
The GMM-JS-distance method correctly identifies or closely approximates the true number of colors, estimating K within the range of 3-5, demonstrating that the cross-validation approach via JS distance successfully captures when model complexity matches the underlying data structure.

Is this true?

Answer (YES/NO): NO